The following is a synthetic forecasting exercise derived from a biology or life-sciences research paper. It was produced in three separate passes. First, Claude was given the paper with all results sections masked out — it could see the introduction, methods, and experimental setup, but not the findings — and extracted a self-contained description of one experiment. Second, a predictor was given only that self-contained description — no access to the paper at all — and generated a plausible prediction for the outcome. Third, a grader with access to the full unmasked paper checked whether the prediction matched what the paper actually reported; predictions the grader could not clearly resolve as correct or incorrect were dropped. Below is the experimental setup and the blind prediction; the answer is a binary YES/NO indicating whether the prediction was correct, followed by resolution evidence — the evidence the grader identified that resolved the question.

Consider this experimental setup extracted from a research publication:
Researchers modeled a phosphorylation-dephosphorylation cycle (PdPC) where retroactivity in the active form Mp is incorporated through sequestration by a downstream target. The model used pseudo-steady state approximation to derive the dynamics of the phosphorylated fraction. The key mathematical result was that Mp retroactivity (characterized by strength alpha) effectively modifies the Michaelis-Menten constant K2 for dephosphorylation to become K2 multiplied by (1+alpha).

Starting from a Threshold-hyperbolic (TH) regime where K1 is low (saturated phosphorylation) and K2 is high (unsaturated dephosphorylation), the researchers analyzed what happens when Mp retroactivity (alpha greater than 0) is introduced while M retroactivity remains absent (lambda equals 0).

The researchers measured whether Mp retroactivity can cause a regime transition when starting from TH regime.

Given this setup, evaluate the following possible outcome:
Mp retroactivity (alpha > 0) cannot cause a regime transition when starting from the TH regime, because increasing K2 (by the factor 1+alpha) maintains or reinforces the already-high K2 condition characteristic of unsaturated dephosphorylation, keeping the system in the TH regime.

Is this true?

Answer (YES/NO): NO